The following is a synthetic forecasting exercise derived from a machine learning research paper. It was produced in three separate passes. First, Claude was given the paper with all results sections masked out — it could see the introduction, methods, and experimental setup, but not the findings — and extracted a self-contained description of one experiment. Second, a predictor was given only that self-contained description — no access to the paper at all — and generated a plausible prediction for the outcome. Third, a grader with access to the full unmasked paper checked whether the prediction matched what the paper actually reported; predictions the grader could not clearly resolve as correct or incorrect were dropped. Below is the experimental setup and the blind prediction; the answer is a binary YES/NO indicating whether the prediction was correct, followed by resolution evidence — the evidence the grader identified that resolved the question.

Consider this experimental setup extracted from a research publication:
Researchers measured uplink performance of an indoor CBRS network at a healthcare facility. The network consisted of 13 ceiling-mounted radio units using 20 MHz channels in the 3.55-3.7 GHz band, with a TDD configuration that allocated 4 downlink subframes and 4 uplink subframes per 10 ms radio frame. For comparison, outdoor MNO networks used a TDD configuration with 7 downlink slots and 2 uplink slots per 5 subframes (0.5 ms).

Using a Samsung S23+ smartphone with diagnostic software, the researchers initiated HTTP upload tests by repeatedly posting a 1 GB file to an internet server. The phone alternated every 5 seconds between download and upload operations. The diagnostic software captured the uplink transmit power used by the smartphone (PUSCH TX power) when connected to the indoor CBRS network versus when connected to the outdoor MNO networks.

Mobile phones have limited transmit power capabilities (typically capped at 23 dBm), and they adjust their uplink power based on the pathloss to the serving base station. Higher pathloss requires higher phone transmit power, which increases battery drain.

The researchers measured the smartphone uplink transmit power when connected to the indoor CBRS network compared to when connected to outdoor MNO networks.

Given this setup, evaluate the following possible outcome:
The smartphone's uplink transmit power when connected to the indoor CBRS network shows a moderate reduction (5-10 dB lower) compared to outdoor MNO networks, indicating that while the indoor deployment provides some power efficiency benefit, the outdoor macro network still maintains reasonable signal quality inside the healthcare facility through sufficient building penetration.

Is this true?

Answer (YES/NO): NO